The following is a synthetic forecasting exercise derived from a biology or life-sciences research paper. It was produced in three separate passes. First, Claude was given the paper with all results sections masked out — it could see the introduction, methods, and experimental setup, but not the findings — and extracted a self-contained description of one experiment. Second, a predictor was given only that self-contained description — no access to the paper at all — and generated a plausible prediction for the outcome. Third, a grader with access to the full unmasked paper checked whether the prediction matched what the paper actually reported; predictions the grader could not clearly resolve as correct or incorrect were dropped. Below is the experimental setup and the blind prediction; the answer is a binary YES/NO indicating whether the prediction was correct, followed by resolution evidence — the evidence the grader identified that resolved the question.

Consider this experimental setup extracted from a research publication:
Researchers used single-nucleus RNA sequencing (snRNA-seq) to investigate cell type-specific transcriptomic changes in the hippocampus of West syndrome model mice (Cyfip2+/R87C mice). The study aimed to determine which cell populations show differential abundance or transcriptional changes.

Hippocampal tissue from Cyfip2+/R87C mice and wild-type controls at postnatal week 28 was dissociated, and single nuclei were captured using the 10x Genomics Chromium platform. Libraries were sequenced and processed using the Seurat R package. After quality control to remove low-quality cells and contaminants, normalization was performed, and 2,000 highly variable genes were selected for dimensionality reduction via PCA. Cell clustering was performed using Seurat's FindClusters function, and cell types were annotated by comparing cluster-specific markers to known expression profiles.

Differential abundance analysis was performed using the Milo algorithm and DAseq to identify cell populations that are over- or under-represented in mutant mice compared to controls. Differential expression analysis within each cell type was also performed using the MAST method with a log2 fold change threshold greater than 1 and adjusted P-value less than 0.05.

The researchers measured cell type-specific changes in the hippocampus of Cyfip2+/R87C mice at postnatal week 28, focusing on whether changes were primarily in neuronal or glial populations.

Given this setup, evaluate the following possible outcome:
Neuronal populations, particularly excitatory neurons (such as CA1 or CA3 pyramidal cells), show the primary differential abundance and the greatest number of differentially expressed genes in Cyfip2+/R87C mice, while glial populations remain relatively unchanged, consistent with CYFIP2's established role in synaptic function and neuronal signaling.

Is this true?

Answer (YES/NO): NO